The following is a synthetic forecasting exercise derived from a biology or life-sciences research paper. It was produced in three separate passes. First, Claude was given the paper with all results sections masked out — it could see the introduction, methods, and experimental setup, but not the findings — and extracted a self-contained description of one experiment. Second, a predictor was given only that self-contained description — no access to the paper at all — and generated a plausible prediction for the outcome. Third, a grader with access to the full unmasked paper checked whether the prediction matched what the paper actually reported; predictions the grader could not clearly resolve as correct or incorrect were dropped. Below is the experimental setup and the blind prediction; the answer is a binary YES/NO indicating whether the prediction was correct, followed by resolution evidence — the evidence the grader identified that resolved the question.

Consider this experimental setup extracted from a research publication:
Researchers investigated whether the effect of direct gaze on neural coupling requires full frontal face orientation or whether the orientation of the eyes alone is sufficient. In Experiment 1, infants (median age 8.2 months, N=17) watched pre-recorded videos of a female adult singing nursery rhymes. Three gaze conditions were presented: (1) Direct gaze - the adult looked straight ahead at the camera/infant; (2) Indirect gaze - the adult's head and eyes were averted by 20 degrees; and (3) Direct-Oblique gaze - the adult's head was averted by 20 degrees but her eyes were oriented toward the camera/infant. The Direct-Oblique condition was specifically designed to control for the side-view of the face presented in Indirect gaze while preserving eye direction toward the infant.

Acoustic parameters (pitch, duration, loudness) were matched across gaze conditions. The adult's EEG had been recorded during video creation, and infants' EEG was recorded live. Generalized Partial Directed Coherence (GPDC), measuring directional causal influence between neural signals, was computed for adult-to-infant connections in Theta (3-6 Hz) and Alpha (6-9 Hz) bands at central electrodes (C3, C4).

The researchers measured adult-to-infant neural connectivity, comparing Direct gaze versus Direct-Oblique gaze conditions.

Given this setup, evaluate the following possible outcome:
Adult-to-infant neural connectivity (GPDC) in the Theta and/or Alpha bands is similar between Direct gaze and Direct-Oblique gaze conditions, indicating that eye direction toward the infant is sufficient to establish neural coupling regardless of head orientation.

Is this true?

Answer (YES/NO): YES